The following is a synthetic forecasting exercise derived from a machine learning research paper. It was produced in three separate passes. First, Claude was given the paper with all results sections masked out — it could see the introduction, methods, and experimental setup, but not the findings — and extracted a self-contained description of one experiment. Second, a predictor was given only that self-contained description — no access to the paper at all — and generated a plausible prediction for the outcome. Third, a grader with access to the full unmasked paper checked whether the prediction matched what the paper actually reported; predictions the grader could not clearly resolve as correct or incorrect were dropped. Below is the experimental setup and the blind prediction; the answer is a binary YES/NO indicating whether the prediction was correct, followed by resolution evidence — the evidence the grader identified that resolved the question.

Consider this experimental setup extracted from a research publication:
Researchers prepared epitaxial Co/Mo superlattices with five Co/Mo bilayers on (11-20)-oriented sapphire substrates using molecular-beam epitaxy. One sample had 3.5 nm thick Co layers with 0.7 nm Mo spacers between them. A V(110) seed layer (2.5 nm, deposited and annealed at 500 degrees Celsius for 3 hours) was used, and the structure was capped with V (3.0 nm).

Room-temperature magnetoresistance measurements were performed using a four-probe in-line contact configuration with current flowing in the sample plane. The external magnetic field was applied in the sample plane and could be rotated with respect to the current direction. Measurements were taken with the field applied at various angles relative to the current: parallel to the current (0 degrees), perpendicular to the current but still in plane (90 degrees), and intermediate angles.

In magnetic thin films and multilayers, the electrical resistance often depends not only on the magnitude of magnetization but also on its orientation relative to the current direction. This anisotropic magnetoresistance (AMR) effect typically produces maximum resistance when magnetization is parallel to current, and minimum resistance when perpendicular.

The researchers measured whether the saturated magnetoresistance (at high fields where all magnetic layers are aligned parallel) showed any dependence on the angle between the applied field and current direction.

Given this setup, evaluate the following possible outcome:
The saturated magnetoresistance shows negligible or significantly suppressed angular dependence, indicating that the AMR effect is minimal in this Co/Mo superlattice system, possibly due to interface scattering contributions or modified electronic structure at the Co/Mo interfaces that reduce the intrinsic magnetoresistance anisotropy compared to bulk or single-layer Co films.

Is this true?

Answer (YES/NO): NO